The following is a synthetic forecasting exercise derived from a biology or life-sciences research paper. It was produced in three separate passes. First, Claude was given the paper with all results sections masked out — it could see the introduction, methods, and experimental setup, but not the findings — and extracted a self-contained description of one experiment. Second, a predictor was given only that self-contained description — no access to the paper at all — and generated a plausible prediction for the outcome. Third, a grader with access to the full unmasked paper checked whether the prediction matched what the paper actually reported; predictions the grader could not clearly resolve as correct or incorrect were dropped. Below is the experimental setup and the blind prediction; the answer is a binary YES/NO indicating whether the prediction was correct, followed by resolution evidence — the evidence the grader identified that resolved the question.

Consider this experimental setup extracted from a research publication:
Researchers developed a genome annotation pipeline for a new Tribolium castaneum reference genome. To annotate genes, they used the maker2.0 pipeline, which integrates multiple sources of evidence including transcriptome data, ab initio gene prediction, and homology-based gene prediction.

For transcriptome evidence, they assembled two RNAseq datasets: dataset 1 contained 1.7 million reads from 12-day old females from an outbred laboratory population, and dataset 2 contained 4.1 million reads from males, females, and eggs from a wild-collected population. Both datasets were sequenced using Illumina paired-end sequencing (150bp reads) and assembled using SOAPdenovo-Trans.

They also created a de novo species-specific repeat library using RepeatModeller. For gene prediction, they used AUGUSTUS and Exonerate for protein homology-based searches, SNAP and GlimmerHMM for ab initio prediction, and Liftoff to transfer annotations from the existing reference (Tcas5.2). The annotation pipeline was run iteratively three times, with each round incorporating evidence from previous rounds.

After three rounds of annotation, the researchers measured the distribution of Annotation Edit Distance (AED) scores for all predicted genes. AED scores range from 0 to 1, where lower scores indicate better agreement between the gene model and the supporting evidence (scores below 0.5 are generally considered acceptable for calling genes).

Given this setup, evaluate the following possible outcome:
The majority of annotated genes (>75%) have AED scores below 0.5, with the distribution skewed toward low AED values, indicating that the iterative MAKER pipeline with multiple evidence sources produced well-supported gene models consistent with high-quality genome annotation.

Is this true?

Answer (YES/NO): YES